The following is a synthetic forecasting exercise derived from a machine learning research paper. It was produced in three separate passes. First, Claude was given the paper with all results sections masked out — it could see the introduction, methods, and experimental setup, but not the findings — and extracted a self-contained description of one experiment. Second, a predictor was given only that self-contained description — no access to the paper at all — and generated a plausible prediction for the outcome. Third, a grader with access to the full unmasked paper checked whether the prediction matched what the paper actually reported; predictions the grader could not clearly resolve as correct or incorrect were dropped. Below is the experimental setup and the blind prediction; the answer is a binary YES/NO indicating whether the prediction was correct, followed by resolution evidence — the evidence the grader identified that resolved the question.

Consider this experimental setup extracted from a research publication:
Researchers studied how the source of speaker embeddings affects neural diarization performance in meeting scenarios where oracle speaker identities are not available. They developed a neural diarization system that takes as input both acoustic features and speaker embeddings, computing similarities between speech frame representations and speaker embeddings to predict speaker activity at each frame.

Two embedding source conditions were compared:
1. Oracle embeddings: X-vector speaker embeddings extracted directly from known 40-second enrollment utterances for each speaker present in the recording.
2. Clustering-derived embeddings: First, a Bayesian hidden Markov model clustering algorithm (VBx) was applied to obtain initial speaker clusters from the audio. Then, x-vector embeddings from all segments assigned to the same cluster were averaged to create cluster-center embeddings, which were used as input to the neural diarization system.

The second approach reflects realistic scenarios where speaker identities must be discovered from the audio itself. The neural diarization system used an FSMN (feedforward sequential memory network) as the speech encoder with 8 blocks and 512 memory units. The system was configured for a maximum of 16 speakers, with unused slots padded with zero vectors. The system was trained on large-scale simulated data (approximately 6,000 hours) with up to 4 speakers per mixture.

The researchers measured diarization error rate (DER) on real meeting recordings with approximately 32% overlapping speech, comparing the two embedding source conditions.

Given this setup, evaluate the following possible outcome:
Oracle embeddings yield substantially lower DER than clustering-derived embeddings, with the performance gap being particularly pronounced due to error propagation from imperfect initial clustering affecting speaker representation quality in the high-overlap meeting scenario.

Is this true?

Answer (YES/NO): NO